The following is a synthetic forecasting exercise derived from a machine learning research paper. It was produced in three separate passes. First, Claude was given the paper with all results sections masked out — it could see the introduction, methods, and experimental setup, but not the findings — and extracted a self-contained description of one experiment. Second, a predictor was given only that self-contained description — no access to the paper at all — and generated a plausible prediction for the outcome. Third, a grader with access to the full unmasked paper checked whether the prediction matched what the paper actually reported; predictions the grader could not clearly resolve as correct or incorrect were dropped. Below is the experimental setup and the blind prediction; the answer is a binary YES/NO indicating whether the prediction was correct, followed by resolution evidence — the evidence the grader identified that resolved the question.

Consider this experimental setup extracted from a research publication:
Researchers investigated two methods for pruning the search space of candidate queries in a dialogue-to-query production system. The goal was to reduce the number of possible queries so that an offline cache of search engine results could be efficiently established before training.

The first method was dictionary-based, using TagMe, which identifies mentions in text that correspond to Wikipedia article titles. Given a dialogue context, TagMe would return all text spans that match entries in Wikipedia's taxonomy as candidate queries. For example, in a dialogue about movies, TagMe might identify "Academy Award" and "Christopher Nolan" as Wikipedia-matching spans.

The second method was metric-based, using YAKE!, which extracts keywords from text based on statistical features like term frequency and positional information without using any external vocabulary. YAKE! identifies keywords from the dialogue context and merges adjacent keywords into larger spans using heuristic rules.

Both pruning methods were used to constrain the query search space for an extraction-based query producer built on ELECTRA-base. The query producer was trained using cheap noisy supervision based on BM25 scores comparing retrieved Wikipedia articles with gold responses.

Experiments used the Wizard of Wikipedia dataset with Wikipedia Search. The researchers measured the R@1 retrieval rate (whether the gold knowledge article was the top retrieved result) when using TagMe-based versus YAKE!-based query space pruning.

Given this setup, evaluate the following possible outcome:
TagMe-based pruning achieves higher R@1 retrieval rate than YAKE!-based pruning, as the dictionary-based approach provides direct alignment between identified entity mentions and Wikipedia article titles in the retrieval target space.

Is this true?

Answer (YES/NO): YES